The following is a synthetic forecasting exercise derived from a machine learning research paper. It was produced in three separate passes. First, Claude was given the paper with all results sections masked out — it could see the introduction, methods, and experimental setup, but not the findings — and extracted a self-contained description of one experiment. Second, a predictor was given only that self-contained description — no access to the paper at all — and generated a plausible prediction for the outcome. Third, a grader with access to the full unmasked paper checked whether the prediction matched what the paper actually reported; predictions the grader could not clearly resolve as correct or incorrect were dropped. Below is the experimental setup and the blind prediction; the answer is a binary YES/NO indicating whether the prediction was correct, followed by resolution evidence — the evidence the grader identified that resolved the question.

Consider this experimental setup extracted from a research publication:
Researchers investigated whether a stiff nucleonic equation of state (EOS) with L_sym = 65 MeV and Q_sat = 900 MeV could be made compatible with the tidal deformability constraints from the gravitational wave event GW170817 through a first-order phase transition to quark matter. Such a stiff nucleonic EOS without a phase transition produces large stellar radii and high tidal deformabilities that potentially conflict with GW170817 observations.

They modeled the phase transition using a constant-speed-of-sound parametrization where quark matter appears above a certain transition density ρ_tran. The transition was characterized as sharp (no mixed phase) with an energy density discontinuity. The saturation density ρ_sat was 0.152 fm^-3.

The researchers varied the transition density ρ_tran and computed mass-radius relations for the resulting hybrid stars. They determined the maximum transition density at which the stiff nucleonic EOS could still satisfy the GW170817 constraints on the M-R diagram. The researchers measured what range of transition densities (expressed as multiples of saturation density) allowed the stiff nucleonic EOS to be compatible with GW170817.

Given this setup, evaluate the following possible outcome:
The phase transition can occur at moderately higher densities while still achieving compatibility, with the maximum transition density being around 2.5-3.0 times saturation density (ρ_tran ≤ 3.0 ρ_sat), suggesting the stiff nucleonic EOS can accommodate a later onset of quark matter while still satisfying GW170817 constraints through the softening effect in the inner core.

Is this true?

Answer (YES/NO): NO